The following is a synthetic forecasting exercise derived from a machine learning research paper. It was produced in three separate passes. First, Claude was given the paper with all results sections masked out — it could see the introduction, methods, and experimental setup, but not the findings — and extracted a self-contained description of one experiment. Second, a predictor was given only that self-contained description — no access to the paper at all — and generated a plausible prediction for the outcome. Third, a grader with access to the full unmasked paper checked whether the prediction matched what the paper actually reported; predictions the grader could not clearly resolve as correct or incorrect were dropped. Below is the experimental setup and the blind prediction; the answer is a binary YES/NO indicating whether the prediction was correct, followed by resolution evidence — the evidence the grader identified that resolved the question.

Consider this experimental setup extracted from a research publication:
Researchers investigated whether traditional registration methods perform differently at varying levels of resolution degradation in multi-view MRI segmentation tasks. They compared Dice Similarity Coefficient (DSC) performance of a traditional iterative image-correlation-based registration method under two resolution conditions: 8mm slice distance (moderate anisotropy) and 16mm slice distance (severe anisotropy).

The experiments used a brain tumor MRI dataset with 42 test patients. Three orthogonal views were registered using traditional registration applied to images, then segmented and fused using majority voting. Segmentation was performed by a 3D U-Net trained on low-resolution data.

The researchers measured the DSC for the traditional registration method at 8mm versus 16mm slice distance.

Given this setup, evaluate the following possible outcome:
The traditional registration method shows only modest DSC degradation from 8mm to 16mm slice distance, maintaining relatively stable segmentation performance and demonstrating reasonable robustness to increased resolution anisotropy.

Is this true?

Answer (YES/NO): NO